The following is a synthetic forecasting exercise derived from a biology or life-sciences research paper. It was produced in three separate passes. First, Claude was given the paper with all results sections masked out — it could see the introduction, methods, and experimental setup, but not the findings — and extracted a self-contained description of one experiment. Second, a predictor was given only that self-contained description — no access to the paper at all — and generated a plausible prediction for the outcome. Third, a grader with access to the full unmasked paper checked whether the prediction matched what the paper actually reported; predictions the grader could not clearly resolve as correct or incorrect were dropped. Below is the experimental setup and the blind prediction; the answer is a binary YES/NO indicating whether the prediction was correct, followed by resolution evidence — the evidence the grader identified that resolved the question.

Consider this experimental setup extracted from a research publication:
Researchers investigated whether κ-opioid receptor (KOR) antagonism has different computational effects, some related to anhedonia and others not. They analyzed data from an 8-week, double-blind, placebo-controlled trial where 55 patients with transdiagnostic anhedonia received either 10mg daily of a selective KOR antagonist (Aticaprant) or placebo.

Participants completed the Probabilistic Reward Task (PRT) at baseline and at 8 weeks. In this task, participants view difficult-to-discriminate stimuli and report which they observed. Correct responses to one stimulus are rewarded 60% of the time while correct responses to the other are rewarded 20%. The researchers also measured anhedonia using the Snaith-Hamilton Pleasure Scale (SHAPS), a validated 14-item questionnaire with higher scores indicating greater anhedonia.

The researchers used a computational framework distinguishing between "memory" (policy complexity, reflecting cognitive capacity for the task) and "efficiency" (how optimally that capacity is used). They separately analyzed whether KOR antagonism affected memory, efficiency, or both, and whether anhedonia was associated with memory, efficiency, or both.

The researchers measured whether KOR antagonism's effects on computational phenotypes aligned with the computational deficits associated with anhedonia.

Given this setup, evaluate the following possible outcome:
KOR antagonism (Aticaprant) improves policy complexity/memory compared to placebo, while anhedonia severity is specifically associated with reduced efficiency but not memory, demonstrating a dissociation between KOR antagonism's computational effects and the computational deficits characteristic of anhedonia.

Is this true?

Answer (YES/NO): YES